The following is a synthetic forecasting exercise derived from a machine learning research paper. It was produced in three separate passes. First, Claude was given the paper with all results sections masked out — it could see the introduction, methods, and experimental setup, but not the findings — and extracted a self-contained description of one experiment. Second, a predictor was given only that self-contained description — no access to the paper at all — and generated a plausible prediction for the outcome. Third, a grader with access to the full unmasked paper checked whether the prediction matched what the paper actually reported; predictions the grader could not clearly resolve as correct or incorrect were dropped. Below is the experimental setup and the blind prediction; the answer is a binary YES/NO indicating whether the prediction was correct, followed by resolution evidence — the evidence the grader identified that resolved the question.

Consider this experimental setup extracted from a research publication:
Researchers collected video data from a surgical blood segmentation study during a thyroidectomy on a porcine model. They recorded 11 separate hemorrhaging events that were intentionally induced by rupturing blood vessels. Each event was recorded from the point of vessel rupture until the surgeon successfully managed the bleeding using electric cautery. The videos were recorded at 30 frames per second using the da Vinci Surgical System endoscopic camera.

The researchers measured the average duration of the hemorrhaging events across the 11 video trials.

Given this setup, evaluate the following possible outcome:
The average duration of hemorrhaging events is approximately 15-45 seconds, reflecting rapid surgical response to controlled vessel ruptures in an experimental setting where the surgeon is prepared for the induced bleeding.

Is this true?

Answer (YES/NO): NO